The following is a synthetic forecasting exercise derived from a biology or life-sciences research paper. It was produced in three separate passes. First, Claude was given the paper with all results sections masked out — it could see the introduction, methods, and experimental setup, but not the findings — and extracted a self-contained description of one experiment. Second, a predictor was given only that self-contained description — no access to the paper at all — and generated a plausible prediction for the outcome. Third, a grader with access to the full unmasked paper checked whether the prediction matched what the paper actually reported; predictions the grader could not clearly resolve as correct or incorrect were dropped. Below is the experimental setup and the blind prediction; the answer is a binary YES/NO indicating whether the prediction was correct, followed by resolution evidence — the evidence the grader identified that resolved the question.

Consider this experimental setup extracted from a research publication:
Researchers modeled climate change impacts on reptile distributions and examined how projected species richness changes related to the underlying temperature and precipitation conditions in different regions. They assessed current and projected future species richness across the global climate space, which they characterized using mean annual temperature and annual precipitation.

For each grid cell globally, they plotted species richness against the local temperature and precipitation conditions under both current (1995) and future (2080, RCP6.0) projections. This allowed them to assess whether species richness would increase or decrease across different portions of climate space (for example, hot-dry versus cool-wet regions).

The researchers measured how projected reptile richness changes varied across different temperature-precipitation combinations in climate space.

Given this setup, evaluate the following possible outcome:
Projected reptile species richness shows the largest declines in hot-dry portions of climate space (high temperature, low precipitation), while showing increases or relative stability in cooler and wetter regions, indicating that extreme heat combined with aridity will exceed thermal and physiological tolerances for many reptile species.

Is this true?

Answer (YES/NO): NO